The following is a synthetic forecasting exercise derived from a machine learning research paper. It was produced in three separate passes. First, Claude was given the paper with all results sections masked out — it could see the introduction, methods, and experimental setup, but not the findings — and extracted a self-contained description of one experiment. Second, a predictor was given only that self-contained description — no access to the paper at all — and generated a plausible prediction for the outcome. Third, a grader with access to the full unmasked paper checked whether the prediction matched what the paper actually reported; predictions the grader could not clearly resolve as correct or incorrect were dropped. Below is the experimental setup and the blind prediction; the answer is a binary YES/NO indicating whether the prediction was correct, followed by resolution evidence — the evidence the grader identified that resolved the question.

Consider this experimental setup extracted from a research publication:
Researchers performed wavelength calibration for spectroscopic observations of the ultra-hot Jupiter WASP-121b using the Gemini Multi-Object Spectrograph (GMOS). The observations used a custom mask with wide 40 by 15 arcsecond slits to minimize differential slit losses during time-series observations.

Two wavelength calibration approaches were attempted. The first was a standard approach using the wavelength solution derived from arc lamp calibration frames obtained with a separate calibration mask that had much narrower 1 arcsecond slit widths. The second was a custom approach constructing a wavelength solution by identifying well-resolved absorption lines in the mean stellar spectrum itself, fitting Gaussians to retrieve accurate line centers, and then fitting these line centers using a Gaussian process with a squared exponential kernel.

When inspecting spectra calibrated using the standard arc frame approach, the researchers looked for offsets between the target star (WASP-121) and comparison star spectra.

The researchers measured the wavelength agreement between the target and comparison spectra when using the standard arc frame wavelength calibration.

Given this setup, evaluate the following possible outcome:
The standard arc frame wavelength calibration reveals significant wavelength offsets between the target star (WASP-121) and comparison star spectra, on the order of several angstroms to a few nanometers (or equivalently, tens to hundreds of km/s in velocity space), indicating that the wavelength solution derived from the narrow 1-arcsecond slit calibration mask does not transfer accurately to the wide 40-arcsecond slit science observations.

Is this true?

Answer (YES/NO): NO